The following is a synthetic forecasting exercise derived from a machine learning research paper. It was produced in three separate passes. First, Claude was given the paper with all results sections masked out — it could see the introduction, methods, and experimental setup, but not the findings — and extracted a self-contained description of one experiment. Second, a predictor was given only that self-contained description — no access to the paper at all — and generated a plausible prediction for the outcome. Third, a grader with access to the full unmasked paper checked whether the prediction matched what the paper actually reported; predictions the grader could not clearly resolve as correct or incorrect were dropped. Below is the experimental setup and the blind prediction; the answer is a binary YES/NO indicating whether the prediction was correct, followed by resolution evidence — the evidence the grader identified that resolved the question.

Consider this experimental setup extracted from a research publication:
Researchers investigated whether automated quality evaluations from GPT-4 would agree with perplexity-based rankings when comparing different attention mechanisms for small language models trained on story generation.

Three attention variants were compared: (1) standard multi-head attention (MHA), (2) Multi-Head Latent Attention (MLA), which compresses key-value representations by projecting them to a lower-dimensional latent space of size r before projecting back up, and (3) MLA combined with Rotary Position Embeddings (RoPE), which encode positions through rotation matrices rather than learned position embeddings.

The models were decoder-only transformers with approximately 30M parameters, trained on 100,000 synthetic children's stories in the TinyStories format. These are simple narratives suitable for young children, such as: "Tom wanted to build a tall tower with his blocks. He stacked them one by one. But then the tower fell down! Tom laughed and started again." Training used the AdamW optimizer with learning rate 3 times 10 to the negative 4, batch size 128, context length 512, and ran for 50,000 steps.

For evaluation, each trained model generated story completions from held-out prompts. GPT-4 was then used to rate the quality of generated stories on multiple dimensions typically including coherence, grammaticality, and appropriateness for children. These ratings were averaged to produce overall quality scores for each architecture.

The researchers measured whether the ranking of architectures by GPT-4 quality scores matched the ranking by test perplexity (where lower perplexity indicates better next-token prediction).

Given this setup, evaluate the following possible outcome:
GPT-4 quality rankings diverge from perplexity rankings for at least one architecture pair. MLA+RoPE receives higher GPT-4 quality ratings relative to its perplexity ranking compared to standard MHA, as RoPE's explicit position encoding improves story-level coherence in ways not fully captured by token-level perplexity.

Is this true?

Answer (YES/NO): NO